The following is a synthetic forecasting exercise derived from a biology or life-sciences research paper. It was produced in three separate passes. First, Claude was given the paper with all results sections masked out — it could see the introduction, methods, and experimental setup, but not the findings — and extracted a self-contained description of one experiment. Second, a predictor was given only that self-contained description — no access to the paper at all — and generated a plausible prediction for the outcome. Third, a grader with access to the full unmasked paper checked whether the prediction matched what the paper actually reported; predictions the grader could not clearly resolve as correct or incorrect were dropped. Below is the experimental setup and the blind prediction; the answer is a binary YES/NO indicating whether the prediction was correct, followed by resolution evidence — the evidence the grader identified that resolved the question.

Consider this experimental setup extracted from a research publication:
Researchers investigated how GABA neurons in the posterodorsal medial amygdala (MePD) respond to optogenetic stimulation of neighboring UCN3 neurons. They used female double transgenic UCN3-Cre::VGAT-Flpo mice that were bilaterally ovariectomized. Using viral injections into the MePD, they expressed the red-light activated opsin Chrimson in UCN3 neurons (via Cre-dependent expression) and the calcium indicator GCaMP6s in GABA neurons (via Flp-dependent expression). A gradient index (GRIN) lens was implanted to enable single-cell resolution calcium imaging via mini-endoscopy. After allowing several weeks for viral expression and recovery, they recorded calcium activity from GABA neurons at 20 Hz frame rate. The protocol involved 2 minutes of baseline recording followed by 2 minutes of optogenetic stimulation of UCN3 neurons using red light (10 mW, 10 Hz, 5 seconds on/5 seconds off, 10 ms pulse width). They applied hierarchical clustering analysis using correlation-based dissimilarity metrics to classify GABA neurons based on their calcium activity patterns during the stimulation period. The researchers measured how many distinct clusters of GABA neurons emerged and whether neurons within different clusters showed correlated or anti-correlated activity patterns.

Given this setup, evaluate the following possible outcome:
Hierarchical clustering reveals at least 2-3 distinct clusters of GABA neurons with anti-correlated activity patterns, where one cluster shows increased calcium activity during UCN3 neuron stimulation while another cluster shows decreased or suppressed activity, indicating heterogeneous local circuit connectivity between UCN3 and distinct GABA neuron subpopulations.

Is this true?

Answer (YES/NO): YES